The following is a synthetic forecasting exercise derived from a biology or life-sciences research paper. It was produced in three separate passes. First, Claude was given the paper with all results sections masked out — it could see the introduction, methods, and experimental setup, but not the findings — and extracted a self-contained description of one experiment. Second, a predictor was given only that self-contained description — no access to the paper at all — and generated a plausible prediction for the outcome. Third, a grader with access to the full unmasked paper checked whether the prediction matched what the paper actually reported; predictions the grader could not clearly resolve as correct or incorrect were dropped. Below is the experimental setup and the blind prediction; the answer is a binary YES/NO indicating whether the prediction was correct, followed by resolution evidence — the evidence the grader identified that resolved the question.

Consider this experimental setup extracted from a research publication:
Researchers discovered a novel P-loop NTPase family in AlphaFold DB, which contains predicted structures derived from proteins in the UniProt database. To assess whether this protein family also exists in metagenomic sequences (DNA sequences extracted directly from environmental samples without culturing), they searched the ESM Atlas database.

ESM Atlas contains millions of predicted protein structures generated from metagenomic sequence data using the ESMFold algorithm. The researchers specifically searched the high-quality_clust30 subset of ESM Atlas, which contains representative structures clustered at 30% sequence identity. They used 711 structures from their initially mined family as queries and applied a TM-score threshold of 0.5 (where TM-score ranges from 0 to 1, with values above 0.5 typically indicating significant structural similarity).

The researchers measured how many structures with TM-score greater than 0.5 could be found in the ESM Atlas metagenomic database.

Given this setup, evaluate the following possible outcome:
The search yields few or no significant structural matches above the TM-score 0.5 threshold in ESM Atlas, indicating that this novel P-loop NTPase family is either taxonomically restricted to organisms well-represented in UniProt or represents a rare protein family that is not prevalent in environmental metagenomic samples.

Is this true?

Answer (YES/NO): NO